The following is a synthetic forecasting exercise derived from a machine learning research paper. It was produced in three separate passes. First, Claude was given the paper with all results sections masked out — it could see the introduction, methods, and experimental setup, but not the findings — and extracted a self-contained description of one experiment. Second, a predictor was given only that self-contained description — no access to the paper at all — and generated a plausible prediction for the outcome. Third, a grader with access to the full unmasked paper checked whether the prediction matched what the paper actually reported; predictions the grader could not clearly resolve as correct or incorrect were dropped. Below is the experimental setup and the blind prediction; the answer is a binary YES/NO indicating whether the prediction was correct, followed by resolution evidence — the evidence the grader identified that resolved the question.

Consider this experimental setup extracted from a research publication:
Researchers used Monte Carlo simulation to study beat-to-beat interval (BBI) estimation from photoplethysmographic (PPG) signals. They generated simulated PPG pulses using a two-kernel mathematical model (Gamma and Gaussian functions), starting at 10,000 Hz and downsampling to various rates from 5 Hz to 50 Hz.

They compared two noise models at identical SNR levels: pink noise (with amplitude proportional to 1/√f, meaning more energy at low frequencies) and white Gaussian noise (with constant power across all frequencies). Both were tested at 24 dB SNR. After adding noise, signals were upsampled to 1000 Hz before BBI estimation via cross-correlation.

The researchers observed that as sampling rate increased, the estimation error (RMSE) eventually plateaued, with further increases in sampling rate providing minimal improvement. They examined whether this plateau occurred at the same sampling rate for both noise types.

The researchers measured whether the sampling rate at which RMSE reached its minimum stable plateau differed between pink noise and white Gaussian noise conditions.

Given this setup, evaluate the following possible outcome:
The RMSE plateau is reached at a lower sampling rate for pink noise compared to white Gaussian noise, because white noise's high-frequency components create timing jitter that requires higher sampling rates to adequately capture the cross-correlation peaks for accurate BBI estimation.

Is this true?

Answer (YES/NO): YES